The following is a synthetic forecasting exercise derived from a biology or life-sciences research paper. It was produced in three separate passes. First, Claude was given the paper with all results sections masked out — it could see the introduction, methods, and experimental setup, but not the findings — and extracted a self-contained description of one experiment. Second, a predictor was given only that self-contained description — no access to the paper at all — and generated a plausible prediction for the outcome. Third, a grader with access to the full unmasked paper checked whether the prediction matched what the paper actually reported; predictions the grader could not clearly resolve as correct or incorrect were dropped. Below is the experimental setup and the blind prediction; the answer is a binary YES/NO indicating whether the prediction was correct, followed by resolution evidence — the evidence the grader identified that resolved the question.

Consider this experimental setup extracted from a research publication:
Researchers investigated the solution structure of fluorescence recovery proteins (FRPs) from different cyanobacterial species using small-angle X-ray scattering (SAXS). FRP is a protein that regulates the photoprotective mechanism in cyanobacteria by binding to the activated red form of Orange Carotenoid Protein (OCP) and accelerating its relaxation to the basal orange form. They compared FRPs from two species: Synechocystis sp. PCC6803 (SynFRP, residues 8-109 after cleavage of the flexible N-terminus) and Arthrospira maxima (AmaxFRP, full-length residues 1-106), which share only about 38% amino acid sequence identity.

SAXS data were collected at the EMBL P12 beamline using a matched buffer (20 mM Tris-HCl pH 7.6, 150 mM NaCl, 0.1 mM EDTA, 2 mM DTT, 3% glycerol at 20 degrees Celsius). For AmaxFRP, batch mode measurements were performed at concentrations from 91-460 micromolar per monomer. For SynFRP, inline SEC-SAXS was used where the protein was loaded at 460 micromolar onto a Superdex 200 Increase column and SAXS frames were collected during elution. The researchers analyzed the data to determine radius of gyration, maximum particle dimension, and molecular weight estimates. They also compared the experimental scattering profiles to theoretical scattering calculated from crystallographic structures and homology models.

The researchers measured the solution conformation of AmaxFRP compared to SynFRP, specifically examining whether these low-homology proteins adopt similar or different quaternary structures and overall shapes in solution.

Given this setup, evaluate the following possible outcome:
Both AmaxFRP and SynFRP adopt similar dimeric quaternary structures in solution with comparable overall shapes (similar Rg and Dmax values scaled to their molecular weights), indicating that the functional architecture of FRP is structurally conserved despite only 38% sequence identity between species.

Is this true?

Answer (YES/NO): YES